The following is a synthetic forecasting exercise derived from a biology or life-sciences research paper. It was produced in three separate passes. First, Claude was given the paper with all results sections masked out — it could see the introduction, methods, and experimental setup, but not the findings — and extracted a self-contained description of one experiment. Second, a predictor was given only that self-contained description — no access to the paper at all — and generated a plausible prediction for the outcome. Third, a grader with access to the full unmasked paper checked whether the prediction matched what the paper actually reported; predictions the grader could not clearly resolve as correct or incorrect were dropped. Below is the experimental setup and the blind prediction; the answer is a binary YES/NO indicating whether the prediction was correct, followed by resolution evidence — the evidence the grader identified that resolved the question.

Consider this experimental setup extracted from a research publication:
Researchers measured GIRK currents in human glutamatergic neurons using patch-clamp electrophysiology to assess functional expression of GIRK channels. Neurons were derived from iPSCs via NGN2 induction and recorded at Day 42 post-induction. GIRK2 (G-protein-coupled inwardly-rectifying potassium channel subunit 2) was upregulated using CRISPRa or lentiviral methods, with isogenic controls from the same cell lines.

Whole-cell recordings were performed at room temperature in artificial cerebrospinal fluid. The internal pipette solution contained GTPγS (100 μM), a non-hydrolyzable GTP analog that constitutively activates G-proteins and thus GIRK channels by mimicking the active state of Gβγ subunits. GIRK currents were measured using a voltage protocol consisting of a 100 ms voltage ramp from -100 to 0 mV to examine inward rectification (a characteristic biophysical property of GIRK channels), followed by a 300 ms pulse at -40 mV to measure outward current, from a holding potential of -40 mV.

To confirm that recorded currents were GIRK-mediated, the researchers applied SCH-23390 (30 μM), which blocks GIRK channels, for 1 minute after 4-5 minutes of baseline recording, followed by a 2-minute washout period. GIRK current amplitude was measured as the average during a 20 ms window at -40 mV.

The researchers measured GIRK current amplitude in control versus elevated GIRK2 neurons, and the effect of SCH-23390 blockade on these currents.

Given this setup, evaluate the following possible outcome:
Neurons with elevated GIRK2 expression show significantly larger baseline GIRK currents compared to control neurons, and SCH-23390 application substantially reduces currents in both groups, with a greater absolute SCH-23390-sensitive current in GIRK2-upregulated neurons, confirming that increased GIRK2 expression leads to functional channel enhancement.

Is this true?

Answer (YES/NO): YES